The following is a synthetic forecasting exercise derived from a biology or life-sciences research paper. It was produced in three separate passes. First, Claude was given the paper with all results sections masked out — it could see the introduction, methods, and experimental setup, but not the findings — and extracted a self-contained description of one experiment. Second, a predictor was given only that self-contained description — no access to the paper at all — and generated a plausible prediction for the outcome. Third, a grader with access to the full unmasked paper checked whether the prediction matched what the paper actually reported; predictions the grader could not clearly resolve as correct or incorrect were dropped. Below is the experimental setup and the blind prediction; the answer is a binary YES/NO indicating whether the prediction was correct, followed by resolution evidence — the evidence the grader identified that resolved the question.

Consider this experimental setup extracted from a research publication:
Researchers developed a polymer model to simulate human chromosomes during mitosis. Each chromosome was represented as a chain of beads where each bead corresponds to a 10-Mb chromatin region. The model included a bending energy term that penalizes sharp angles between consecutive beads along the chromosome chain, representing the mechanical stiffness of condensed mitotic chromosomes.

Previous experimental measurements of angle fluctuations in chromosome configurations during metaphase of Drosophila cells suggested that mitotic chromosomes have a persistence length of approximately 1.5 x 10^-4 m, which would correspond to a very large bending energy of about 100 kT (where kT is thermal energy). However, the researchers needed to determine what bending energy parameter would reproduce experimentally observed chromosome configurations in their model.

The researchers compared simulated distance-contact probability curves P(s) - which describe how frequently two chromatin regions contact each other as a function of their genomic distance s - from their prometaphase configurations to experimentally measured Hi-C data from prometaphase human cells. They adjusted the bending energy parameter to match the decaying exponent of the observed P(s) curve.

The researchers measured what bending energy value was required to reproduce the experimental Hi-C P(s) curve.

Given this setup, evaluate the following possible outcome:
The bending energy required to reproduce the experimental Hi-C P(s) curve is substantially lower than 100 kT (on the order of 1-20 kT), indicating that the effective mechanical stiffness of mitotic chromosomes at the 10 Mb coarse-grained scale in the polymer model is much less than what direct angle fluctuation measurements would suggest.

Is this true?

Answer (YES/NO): YES